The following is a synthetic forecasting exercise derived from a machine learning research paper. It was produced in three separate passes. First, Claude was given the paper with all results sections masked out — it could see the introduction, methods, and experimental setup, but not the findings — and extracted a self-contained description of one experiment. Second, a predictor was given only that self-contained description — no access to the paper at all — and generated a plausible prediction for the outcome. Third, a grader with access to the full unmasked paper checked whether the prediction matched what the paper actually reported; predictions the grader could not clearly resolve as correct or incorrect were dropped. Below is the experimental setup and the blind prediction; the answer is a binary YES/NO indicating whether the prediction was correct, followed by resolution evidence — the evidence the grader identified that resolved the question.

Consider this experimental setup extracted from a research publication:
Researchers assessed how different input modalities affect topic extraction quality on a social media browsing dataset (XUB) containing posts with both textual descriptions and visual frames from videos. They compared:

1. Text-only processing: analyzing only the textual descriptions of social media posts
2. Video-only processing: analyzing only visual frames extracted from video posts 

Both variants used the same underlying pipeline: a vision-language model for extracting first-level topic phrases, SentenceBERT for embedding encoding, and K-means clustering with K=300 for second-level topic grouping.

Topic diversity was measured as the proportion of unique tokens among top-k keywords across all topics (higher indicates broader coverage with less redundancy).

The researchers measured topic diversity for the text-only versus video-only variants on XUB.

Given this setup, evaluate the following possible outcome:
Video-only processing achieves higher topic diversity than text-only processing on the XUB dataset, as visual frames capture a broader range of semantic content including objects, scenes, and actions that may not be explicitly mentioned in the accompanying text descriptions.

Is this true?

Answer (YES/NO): NO